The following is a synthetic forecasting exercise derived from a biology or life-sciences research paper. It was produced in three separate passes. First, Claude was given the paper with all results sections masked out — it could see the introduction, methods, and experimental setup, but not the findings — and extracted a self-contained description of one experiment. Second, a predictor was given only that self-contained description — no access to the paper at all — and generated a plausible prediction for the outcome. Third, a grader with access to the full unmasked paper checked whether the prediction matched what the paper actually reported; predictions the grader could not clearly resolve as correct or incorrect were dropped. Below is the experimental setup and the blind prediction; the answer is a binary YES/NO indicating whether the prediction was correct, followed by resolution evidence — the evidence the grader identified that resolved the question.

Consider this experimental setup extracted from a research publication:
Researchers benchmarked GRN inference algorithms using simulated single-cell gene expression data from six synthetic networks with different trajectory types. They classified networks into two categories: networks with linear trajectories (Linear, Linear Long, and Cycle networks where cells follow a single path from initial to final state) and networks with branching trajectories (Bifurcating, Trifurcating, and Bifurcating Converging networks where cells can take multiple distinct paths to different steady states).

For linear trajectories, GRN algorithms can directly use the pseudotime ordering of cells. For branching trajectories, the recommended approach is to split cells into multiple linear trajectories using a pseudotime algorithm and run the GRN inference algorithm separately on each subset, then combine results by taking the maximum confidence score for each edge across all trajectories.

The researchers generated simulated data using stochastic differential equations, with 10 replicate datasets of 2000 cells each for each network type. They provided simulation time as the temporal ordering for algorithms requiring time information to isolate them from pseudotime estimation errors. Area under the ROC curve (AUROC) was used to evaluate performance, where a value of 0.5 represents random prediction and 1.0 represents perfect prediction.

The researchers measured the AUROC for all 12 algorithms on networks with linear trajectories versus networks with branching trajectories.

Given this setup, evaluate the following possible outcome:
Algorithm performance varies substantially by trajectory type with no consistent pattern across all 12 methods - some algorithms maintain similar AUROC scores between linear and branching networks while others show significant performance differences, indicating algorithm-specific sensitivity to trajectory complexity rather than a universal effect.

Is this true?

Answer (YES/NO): NO